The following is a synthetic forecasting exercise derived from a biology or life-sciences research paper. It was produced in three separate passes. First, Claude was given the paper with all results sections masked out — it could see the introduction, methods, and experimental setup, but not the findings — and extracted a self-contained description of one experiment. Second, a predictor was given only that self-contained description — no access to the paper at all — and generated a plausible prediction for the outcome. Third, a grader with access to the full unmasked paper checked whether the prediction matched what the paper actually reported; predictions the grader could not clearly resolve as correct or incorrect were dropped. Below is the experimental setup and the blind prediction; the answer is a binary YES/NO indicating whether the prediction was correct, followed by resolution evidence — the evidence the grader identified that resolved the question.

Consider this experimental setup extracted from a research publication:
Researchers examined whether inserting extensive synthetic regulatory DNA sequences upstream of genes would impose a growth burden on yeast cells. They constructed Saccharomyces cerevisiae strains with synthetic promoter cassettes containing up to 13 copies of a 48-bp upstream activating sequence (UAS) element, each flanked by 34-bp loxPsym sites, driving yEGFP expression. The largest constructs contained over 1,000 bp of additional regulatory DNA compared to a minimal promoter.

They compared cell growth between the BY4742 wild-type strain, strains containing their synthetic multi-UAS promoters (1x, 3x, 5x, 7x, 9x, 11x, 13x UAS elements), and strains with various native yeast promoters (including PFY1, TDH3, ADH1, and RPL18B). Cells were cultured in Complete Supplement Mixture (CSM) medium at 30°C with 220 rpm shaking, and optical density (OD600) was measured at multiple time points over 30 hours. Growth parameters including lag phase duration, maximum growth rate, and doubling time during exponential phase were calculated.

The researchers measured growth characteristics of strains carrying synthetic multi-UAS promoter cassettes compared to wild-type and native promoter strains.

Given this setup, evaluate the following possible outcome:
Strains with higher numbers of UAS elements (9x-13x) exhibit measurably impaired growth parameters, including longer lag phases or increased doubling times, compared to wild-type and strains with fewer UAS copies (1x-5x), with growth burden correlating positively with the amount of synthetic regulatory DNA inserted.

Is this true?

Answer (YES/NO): NO